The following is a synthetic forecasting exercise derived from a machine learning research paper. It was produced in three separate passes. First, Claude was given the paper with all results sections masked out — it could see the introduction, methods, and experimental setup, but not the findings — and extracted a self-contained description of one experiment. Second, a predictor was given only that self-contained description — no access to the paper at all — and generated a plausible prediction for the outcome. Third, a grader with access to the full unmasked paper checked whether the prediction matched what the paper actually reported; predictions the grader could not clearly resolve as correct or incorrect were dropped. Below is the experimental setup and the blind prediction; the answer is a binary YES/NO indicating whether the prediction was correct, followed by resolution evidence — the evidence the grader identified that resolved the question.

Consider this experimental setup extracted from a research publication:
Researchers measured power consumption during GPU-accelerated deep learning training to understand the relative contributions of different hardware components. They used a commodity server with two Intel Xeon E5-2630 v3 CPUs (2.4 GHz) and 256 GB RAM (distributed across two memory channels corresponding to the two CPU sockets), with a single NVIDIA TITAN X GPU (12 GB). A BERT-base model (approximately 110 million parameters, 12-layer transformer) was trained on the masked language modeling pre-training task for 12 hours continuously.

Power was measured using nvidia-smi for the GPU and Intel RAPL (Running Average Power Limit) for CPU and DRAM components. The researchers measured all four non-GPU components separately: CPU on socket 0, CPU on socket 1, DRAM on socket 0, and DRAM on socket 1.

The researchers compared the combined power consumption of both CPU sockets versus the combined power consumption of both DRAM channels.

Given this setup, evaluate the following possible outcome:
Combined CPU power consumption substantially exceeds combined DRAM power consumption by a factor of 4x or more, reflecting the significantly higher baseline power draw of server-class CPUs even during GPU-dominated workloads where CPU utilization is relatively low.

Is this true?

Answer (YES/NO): NO